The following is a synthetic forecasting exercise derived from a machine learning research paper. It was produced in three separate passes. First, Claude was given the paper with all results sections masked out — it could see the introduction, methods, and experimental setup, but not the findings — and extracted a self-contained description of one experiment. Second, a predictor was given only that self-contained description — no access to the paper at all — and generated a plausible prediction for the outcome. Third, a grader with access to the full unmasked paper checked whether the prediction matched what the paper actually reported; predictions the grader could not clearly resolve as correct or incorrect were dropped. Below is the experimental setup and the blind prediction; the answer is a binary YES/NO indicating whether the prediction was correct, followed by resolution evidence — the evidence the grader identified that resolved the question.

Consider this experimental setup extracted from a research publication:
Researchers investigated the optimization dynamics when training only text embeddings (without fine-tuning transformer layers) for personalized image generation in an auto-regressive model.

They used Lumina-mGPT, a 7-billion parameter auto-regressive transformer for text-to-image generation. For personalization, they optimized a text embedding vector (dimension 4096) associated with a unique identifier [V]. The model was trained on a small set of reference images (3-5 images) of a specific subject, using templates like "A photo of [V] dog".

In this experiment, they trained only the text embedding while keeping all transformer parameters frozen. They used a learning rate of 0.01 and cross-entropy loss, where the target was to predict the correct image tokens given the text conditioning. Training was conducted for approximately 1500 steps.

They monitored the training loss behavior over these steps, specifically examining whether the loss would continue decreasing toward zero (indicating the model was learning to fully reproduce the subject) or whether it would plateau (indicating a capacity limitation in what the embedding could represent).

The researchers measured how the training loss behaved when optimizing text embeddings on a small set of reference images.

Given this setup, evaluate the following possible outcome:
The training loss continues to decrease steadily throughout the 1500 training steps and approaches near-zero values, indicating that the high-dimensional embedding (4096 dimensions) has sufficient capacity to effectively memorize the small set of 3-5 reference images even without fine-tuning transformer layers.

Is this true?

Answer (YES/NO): NO